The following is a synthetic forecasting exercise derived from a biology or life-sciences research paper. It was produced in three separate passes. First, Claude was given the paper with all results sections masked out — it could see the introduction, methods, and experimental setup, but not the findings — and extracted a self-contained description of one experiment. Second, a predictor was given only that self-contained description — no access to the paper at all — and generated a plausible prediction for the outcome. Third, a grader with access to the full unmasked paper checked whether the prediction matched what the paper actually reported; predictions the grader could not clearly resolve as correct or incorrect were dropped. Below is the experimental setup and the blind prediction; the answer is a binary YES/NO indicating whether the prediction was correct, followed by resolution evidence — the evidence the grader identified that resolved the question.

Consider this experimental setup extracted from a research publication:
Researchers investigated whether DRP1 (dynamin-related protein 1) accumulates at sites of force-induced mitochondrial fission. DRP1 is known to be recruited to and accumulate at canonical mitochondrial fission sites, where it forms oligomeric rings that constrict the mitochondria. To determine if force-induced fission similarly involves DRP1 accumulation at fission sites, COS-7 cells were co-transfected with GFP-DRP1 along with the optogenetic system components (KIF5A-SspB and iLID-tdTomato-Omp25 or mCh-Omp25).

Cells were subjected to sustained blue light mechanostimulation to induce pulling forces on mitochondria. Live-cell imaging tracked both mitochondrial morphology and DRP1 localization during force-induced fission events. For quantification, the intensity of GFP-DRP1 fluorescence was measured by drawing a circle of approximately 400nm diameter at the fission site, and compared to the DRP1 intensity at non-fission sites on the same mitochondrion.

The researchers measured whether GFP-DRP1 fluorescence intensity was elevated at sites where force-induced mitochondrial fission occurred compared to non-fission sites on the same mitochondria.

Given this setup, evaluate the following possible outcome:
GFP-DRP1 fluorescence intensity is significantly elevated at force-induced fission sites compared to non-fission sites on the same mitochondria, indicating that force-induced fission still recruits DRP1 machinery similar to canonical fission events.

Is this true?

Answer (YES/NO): YES